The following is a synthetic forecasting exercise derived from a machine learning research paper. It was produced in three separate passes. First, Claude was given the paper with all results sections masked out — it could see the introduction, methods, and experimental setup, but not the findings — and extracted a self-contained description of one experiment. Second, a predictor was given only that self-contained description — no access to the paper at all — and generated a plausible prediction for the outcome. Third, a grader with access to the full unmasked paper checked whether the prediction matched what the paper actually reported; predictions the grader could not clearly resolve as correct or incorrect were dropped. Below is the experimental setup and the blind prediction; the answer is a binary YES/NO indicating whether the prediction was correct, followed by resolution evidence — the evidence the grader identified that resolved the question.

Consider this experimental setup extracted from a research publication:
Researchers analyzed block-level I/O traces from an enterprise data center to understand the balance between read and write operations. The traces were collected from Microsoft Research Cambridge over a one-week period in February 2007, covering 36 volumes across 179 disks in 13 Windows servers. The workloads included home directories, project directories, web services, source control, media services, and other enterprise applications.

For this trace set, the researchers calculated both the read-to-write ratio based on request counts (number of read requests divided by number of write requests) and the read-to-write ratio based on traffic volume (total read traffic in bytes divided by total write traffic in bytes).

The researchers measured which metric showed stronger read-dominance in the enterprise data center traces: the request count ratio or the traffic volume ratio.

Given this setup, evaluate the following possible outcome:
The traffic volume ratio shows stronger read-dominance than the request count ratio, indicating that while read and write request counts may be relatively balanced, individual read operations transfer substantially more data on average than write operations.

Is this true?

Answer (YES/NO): YES